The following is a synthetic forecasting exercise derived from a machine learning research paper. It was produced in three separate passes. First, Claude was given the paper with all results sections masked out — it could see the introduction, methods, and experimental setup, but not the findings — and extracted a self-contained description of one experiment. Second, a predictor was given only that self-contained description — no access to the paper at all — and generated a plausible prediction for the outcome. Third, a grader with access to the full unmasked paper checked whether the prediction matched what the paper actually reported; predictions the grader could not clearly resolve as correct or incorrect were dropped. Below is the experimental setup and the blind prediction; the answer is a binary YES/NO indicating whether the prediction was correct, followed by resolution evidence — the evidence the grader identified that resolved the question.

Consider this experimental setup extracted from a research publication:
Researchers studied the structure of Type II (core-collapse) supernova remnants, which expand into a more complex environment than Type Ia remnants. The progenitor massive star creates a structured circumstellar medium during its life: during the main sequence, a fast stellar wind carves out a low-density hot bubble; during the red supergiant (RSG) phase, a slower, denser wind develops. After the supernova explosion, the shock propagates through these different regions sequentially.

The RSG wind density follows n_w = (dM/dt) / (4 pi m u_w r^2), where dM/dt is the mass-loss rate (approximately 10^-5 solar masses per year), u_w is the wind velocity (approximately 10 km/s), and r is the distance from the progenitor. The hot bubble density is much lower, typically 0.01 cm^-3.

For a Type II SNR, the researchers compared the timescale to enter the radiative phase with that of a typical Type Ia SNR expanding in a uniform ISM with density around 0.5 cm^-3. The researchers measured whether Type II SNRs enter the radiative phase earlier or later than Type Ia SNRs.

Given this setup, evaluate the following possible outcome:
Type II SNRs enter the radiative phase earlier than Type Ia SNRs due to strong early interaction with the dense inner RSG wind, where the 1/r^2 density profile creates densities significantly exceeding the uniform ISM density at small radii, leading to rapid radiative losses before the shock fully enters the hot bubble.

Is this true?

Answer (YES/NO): YES